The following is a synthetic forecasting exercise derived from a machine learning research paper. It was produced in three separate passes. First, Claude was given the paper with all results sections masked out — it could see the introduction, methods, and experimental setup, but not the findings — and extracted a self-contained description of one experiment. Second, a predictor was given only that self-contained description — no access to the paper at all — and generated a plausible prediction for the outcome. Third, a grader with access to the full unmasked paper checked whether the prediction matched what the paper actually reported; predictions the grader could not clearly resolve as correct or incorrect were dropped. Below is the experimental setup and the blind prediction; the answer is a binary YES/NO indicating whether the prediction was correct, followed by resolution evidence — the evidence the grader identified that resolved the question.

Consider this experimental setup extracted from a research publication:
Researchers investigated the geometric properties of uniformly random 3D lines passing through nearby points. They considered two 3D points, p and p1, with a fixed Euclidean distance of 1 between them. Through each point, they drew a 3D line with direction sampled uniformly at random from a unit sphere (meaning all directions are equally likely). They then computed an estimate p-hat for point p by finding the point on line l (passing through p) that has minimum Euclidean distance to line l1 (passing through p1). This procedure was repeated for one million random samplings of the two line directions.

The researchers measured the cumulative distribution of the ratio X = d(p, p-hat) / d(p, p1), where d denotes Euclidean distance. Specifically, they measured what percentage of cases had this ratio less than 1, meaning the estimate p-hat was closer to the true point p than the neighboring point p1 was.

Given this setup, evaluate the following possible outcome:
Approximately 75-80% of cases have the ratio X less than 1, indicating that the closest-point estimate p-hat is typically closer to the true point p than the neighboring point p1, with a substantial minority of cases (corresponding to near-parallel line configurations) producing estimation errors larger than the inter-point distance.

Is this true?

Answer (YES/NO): YES